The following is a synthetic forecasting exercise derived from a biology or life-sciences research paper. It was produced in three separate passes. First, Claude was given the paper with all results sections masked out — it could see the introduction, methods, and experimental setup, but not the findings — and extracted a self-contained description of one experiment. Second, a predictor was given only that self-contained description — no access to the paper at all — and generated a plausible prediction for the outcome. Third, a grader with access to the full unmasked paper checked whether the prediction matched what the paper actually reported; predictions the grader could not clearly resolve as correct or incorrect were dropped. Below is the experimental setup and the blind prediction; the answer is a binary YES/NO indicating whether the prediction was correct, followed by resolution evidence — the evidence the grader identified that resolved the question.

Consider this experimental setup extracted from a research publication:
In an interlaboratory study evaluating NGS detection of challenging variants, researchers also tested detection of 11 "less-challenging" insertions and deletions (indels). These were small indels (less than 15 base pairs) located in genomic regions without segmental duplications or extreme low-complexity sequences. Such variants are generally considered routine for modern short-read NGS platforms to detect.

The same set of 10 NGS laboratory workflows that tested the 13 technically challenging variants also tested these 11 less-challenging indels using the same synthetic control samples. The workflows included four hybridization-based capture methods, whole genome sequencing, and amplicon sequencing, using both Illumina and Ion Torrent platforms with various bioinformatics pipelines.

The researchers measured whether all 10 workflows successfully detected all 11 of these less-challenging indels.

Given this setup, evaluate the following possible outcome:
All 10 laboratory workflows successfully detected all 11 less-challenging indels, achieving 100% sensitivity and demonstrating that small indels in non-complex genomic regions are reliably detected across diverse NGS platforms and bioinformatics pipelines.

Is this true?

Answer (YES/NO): NO